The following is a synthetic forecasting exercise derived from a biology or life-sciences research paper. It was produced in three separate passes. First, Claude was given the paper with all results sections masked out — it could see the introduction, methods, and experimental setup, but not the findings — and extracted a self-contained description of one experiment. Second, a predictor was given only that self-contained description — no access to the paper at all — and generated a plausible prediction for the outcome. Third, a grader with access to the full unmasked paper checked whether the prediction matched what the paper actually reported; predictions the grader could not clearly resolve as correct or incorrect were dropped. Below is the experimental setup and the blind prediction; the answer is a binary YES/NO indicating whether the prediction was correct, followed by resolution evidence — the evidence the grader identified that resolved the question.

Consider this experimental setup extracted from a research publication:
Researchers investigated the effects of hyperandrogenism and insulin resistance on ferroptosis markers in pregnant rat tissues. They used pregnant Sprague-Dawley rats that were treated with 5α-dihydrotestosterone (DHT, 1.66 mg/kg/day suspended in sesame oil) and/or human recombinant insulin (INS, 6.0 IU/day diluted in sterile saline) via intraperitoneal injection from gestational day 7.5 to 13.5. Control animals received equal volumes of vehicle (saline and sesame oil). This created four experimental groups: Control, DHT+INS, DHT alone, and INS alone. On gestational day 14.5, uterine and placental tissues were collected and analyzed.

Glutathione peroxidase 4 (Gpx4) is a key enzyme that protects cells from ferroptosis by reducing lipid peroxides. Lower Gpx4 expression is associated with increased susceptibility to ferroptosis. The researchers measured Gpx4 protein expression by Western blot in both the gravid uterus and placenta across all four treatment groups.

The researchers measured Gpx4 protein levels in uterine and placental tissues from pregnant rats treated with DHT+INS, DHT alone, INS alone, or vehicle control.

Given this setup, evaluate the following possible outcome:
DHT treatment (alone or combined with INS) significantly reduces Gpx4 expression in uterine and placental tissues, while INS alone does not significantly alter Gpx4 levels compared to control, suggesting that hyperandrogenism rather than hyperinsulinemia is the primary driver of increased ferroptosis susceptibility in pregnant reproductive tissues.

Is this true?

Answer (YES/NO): NO